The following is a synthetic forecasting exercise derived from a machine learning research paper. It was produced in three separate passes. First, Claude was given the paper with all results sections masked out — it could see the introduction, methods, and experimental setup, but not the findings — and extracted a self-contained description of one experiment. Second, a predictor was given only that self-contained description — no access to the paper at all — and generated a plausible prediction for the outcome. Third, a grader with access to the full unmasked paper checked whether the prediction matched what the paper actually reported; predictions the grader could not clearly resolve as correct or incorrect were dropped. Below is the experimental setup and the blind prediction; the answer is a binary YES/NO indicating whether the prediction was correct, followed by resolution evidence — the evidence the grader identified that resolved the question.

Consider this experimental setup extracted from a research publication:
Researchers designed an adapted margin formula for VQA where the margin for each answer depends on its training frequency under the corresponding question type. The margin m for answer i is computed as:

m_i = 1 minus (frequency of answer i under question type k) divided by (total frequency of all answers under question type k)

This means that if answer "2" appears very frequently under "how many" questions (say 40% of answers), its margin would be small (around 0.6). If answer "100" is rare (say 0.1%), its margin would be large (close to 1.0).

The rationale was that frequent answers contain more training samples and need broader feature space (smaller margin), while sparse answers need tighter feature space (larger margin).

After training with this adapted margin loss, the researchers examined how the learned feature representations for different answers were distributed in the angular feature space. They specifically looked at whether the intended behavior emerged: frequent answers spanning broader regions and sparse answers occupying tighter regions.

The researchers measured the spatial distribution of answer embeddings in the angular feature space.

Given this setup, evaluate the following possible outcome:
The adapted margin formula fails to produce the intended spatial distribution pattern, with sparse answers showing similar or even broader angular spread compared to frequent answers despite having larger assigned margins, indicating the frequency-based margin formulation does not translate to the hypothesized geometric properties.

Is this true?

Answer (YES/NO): NO